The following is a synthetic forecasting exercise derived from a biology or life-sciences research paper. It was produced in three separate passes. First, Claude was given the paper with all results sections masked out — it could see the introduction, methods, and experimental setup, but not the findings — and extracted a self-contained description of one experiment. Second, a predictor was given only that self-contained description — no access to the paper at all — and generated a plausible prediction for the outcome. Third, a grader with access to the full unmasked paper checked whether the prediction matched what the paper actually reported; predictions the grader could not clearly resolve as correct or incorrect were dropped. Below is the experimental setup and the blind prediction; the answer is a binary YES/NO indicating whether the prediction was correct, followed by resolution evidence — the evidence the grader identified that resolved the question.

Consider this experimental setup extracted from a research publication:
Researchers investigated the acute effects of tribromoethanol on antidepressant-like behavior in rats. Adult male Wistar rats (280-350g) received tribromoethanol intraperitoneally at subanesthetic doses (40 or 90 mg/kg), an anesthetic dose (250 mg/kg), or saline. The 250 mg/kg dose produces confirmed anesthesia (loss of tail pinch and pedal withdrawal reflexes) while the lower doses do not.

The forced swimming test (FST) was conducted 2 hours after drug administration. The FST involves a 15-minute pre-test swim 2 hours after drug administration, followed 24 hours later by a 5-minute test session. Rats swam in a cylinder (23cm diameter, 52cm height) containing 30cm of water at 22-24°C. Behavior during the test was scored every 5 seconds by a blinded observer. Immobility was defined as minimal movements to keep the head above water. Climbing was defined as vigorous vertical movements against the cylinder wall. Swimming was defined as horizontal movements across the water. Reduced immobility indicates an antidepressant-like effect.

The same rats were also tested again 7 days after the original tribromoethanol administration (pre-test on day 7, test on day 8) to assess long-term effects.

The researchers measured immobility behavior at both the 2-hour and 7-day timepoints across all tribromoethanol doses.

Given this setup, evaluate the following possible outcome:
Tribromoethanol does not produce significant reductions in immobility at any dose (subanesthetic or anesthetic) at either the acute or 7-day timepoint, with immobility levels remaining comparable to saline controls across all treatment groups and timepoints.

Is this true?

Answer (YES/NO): YES